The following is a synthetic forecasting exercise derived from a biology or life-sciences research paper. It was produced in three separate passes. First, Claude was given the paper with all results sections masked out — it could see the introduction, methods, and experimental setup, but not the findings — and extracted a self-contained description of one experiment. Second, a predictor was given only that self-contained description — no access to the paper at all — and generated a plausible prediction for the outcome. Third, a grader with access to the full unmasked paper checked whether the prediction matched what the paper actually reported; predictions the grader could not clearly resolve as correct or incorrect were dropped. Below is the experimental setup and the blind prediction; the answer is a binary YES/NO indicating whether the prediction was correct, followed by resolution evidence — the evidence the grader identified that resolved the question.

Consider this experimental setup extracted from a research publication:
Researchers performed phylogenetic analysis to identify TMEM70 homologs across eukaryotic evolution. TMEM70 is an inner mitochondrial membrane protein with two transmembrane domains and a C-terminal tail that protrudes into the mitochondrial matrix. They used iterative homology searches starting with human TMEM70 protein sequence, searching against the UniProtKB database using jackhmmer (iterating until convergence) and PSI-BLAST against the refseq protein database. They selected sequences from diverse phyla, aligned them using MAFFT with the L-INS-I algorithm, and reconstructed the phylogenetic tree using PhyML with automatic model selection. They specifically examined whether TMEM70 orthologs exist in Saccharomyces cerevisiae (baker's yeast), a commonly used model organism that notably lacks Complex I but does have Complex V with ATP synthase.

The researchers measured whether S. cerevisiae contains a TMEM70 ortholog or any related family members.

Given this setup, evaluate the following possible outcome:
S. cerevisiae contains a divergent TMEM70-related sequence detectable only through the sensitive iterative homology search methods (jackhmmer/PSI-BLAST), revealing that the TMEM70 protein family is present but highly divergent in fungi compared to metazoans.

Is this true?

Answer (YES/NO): YES